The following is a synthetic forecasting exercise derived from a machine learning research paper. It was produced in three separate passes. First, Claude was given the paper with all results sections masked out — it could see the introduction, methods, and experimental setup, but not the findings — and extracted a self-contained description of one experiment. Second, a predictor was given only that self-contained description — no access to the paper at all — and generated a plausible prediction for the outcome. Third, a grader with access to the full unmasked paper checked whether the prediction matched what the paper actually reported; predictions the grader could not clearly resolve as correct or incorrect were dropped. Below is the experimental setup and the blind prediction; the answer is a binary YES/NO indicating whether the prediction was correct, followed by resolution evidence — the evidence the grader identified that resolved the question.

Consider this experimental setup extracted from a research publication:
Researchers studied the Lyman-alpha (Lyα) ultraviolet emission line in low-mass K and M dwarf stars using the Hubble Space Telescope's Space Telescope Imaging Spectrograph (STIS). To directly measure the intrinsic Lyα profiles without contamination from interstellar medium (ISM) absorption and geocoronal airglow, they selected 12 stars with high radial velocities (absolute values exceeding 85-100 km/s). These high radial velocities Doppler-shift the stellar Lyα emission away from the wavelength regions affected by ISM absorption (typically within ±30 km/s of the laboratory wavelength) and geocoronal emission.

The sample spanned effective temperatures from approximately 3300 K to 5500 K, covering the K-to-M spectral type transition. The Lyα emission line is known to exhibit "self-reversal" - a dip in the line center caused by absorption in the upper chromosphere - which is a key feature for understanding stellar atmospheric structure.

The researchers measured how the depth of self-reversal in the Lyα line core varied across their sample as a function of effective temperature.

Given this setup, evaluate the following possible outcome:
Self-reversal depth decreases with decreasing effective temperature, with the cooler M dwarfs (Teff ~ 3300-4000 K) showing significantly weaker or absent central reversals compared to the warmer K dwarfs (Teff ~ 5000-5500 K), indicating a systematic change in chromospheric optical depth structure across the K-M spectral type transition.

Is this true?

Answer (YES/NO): YES